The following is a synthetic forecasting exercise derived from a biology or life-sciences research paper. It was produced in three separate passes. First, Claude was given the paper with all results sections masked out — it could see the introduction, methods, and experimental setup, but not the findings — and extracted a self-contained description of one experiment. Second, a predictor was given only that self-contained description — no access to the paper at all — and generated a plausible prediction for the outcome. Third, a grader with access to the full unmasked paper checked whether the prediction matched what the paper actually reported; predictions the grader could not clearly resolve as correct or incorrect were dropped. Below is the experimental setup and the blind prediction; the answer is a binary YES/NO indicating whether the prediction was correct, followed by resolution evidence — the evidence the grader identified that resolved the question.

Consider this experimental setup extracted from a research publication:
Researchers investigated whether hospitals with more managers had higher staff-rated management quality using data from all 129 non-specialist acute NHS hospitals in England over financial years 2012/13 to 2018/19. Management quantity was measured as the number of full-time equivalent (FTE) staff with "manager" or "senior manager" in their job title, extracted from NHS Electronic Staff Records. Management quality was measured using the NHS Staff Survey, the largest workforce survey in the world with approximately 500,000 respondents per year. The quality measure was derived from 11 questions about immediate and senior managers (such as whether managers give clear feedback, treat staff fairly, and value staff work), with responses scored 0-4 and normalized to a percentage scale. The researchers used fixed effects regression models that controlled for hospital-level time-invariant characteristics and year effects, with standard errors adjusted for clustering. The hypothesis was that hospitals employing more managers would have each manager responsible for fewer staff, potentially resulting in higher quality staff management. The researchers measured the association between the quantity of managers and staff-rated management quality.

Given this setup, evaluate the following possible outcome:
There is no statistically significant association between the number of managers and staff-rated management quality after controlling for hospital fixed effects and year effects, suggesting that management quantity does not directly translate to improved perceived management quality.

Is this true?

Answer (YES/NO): YES